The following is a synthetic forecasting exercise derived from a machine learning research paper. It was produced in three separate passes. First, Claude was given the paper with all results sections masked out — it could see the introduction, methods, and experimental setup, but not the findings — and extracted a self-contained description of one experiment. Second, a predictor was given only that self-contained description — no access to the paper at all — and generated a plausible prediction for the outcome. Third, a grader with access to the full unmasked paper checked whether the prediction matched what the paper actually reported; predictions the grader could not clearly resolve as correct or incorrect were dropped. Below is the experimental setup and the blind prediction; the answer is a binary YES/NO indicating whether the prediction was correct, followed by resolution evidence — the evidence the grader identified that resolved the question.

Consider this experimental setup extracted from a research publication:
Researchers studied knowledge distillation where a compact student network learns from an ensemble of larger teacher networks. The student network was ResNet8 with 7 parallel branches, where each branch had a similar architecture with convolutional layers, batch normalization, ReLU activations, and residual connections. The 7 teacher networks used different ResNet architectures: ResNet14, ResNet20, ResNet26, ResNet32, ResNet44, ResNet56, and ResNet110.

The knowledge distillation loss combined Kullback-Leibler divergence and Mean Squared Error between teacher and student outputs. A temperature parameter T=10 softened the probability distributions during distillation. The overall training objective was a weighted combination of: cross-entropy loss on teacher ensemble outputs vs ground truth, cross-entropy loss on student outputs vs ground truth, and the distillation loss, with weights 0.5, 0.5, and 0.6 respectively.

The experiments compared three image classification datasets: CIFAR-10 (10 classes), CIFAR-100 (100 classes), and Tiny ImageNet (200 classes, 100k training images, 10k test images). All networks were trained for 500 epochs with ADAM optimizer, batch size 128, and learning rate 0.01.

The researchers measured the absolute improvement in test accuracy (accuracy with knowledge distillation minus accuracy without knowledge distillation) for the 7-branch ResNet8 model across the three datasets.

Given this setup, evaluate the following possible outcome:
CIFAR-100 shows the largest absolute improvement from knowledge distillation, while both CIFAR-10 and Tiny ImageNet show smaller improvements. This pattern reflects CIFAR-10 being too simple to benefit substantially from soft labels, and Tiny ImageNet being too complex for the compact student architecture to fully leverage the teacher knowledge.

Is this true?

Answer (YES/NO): YES